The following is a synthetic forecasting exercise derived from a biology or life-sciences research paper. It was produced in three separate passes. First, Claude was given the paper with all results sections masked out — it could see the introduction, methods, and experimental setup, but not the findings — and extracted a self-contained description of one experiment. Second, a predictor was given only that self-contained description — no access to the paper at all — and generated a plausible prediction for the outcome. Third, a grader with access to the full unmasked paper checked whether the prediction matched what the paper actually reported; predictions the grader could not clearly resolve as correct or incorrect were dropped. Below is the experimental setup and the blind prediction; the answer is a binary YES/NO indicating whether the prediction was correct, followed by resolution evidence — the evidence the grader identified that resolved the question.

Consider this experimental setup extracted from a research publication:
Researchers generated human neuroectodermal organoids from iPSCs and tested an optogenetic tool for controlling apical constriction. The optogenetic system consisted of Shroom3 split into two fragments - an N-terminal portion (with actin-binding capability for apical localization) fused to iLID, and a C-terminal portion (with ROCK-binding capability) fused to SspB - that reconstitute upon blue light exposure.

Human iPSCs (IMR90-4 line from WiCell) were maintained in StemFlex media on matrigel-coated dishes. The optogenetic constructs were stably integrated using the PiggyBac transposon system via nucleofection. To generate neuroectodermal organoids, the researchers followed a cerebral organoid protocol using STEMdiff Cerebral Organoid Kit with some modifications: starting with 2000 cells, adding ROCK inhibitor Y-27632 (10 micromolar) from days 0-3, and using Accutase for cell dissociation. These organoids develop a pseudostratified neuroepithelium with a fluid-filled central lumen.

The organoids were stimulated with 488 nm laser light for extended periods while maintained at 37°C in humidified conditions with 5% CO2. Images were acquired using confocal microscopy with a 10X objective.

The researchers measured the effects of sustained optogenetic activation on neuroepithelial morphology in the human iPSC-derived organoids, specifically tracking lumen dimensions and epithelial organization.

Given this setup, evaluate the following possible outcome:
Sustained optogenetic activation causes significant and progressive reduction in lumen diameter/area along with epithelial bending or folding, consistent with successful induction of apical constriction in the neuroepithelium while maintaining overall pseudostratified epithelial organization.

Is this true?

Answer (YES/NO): NO